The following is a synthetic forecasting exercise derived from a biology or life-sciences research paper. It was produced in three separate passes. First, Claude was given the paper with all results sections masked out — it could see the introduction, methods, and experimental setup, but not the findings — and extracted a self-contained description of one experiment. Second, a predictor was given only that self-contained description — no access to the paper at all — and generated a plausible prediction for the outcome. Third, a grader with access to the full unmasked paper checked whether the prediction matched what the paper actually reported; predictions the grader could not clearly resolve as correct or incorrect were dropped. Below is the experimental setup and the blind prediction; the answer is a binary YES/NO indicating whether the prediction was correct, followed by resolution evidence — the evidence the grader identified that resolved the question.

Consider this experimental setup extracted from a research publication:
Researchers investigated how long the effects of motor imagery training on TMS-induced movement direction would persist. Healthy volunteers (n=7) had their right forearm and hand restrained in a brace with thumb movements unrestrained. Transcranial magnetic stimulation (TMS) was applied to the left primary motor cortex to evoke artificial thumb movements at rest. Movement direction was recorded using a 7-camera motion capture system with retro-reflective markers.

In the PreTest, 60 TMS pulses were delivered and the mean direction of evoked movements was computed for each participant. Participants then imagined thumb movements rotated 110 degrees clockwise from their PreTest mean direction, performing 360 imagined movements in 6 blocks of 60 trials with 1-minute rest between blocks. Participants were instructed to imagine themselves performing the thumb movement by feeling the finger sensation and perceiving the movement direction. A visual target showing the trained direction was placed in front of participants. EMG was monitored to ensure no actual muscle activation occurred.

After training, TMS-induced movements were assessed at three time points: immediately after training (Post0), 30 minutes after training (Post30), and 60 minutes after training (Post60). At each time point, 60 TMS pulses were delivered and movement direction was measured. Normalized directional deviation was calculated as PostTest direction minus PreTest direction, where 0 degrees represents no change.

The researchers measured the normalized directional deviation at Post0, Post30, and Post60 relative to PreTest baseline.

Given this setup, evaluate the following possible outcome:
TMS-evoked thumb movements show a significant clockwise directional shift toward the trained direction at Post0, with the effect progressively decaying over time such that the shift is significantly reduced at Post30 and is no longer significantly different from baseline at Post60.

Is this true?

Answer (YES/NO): NO